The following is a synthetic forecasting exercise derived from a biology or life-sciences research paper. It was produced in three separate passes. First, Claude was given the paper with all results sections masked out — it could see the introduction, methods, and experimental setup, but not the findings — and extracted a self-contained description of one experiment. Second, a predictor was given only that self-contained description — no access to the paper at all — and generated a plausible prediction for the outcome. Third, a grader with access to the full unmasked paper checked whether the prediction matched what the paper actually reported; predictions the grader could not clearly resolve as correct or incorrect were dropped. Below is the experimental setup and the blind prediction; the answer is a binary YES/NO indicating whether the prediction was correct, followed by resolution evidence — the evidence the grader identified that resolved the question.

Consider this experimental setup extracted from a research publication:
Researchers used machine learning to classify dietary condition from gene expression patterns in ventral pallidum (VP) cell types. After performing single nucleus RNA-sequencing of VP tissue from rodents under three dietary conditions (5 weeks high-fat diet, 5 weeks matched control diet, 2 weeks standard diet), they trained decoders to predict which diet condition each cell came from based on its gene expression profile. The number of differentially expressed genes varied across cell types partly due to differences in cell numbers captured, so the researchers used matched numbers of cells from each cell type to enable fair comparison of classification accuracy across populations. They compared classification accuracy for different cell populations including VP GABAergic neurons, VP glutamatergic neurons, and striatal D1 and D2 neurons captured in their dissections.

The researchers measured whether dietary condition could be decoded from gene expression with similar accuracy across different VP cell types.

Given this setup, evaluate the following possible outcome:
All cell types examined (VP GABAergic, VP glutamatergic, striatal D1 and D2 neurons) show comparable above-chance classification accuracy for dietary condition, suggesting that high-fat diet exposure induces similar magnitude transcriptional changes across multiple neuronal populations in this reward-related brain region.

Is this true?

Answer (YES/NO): YES